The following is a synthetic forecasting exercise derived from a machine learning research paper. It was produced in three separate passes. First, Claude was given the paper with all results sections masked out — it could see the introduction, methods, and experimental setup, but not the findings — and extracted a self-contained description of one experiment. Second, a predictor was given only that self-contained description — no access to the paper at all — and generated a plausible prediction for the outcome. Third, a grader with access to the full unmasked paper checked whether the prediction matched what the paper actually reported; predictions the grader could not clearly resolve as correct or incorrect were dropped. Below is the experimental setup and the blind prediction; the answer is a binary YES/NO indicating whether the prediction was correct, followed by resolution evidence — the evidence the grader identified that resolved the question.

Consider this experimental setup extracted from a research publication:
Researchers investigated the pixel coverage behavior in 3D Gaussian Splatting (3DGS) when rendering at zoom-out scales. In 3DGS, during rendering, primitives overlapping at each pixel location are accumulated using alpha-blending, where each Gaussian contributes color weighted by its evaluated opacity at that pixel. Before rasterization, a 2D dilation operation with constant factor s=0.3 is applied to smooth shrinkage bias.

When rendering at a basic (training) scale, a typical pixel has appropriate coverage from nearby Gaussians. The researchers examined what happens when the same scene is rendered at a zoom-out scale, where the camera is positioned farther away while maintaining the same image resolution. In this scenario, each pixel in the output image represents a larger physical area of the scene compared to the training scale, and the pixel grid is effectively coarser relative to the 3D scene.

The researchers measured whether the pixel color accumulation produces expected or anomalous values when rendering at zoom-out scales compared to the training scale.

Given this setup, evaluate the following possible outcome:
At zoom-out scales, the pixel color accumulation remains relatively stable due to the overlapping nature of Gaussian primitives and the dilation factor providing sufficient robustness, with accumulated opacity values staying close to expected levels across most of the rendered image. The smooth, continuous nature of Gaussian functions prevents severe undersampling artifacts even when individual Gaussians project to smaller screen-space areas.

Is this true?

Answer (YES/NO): NO